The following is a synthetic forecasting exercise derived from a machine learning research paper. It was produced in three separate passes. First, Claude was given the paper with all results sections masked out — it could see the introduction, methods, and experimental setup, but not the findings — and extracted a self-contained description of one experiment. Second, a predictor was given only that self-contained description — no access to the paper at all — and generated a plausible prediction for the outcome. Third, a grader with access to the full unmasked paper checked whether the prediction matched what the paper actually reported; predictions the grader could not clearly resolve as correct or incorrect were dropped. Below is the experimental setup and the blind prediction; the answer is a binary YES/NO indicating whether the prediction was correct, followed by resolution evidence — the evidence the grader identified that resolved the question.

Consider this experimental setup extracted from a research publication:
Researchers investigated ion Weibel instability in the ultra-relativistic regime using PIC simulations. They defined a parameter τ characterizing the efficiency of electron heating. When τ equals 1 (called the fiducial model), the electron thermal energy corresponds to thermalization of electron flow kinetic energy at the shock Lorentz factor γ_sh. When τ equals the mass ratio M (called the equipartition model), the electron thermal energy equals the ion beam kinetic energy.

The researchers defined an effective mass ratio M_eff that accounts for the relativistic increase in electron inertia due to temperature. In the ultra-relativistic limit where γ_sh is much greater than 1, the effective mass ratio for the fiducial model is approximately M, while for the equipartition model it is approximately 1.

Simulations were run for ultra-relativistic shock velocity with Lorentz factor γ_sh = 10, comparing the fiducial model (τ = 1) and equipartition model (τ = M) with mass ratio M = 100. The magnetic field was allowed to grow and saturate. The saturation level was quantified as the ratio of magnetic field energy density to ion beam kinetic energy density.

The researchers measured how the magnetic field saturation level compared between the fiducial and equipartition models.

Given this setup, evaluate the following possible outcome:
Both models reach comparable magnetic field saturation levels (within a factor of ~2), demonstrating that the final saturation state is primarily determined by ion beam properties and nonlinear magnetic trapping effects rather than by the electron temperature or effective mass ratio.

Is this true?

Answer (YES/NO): NO